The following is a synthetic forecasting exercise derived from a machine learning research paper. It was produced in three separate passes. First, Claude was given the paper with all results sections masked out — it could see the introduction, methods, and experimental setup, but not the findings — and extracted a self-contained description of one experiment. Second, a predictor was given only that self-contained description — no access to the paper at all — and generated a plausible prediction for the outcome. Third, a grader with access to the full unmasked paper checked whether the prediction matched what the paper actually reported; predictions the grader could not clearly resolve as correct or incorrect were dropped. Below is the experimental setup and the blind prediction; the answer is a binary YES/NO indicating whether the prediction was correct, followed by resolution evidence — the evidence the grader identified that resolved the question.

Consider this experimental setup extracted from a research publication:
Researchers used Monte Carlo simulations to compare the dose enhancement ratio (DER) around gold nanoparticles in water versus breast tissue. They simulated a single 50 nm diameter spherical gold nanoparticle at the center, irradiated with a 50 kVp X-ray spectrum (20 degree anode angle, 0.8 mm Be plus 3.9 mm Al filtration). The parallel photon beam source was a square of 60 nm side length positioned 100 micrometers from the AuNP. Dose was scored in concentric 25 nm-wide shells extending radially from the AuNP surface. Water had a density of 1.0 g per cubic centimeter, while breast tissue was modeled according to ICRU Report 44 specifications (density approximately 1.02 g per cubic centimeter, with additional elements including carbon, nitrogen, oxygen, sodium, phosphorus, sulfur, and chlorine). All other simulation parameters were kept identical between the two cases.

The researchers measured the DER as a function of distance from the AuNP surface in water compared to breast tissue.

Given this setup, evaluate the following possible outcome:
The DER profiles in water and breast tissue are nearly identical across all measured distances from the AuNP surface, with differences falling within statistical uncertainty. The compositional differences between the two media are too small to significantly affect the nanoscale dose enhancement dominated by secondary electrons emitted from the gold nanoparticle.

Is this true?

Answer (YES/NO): YES